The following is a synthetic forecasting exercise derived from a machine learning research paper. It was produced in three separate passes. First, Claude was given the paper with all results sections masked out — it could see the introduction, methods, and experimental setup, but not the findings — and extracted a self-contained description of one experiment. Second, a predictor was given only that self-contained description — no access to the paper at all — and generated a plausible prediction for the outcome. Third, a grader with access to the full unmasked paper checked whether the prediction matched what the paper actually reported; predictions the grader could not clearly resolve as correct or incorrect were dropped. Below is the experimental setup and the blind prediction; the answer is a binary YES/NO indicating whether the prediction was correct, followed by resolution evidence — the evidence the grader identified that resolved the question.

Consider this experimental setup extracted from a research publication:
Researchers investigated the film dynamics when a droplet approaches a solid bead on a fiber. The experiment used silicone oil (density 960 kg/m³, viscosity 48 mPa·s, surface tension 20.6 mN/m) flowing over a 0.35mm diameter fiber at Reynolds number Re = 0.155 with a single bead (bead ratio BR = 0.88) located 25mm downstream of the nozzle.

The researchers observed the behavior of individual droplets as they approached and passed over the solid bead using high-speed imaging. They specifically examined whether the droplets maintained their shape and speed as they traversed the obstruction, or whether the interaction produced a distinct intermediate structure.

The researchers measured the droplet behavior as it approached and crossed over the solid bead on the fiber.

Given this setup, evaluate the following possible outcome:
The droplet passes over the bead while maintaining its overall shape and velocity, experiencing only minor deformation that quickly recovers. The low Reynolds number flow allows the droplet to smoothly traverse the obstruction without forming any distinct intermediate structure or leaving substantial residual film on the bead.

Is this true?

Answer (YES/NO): NO